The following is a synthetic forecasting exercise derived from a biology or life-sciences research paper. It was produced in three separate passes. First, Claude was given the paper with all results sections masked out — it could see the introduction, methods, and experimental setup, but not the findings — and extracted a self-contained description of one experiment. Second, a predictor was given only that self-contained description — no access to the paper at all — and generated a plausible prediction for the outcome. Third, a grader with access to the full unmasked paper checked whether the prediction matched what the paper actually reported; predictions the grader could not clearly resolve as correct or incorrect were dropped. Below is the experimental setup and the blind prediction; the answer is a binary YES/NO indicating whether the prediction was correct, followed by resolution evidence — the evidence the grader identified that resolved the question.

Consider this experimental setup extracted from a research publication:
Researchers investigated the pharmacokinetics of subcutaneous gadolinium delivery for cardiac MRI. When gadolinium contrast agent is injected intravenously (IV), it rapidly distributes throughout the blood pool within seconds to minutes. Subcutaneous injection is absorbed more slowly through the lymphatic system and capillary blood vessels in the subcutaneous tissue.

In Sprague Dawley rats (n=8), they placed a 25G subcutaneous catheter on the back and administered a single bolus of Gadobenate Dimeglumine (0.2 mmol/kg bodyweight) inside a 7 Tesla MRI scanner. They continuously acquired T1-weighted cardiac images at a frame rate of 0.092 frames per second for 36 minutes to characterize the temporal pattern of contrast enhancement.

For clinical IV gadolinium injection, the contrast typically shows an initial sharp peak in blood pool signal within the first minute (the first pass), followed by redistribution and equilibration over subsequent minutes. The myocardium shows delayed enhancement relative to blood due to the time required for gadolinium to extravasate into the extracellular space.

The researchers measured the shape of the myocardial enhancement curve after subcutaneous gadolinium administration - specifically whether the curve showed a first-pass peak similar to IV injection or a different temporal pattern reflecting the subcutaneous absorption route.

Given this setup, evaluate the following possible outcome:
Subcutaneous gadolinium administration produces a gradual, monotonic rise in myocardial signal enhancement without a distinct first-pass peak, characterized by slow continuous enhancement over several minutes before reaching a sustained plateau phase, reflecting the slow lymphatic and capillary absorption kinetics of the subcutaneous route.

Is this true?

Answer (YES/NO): YES